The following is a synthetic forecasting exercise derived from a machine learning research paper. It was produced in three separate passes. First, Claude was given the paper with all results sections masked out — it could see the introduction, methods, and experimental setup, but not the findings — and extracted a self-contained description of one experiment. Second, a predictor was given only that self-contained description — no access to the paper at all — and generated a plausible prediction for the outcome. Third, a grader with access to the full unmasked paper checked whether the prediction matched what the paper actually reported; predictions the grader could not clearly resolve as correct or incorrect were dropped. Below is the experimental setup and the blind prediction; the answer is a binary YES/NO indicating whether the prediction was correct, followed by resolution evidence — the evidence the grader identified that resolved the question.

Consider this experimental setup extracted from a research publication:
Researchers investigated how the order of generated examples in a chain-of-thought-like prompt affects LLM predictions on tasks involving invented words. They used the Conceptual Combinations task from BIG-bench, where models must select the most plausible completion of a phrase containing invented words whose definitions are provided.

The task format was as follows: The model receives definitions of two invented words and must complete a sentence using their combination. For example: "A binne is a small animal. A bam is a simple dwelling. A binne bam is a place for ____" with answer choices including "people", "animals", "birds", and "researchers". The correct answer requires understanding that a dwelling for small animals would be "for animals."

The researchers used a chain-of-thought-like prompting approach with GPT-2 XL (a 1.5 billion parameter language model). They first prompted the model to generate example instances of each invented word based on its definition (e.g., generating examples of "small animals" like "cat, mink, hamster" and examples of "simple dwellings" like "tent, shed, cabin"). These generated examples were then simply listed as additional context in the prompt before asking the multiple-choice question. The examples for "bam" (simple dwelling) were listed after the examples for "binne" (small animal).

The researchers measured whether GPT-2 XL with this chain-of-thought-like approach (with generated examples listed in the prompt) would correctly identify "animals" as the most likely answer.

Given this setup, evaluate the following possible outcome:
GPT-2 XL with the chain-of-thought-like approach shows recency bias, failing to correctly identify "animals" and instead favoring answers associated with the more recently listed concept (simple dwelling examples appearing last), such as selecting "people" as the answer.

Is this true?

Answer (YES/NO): YES